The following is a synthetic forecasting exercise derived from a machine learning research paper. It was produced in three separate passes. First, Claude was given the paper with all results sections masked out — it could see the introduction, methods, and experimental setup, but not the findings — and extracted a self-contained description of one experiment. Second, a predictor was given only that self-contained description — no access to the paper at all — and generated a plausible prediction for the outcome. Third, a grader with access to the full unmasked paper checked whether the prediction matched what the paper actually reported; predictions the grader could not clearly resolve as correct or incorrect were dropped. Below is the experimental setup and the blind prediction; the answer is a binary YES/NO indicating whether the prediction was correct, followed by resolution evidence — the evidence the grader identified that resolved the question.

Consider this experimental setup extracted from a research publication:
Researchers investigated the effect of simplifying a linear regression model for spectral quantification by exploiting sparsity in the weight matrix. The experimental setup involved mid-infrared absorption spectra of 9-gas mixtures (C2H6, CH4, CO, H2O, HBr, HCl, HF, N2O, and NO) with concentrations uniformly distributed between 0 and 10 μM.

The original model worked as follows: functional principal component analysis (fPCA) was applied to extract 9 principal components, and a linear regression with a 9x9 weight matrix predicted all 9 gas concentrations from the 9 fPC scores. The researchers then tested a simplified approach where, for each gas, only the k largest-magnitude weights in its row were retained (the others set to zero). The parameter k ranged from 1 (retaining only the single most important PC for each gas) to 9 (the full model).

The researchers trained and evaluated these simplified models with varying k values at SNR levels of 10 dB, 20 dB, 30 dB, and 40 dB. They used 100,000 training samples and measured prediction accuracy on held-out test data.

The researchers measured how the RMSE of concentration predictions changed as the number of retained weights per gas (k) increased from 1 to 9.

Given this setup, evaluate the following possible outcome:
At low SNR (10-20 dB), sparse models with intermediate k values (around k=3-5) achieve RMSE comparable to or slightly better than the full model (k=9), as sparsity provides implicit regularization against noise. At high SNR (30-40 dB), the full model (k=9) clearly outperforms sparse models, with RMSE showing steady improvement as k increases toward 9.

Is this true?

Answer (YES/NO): NO